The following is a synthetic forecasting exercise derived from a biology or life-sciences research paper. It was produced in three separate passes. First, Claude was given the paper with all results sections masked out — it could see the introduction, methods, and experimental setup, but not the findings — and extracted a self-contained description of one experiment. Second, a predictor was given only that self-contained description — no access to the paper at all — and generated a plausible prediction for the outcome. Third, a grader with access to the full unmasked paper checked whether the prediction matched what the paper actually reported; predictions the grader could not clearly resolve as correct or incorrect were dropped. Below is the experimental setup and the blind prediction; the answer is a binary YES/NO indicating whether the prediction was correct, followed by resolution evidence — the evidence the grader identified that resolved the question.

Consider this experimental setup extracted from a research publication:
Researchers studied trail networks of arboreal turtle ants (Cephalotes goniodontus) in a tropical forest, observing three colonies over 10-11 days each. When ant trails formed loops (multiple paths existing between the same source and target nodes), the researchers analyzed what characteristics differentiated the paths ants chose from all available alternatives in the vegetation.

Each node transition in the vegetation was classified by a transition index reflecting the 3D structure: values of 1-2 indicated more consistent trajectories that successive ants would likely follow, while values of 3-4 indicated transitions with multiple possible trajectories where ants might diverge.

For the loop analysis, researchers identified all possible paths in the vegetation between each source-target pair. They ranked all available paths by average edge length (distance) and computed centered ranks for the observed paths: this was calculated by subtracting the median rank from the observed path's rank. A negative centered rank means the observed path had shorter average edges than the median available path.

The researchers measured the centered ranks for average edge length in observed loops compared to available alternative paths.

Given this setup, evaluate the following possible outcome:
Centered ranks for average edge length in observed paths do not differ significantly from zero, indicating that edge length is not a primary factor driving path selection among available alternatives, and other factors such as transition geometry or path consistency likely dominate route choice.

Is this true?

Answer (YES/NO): NO